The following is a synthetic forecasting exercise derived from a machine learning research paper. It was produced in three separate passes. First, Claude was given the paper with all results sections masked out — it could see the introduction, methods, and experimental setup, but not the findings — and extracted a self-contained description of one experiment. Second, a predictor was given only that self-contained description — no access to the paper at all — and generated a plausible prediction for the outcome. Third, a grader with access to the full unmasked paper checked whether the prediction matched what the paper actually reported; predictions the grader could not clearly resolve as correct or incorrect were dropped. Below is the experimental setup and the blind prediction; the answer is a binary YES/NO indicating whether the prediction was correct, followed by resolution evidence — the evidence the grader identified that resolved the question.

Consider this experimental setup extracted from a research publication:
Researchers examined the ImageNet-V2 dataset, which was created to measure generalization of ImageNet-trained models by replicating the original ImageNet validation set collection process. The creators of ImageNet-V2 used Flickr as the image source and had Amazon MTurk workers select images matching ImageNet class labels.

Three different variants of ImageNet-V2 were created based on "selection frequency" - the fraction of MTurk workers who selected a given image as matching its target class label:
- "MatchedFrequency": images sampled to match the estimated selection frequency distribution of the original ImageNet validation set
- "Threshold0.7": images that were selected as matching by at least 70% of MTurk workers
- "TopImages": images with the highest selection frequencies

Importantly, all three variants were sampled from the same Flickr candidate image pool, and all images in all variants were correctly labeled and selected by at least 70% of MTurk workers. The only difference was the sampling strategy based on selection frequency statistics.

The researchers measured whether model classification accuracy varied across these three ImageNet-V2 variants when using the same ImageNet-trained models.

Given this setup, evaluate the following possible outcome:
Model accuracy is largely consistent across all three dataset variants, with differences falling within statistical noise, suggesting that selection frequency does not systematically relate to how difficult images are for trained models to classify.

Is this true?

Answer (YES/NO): NO